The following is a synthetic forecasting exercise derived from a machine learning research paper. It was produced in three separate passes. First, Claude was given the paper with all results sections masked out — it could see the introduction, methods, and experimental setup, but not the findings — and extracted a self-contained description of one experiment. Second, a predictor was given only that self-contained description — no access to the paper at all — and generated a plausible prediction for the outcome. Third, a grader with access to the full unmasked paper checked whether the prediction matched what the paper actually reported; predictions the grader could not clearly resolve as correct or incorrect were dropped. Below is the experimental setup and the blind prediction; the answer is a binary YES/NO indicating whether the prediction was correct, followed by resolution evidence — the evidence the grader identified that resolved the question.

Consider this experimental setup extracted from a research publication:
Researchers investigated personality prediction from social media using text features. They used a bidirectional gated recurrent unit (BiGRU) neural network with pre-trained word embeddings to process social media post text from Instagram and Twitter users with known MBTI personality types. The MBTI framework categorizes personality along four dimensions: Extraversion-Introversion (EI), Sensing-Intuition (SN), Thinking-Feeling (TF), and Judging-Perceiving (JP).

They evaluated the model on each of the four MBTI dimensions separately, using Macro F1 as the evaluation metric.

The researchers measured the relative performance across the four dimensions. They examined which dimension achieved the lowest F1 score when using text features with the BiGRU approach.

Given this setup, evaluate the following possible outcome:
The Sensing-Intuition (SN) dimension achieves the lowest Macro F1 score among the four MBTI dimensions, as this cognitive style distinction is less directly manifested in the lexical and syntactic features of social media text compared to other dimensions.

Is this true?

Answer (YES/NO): NO